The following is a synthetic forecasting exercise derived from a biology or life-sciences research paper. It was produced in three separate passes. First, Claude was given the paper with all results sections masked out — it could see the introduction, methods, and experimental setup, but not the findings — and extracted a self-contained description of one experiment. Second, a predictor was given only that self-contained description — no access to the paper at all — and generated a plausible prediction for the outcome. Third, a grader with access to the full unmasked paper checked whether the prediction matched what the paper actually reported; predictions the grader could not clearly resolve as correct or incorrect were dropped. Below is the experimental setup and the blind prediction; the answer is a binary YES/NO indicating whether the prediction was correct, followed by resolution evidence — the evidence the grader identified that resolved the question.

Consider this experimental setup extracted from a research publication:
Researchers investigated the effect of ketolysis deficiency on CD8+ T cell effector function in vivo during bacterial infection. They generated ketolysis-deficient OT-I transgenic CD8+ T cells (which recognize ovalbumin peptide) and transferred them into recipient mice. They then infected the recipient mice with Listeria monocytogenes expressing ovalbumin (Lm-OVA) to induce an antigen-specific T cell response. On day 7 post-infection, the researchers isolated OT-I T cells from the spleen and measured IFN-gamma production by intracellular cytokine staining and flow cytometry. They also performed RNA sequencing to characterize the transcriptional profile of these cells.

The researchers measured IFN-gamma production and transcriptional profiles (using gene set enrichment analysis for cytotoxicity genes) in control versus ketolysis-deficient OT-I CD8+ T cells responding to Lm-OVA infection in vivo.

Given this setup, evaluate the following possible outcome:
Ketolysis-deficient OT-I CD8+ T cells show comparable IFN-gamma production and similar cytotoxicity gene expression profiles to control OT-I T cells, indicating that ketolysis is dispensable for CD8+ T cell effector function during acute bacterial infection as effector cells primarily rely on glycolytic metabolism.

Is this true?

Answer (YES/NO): NO